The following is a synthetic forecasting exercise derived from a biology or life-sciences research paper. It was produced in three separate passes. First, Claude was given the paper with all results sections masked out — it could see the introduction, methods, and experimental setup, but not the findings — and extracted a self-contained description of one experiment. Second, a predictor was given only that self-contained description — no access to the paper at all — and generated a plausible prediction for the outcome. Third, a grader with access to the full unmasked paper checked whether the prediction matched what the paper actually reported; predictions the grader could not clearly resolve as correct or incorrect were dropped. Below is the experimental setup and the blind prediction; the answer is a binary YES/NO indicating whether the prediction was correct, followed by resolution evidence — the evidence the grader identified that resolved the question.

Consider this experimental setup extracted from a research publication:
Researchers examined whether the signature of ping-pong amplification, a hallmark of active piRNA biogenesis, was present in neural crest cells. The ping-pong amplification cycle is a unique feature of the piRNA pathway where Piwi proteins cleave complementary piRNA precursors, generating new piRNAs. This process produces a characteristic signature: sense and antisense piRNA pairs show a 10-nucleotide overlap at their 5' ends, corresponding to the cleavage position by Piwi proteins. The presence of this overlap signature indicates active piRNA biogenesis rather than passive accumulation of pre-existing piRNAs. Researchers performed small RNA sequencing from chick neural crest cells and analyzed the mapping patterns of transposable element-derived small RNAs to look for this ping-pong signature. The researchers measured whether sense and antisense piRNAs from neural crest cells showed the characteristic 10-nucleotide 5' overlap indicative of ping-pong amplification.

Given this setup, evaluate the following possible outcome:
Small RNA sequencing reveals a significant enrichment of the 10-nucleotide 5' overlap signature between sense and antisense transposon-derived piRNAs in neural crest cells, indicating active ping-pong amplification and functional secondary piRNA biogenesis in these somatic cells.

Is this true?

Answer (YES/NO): YES